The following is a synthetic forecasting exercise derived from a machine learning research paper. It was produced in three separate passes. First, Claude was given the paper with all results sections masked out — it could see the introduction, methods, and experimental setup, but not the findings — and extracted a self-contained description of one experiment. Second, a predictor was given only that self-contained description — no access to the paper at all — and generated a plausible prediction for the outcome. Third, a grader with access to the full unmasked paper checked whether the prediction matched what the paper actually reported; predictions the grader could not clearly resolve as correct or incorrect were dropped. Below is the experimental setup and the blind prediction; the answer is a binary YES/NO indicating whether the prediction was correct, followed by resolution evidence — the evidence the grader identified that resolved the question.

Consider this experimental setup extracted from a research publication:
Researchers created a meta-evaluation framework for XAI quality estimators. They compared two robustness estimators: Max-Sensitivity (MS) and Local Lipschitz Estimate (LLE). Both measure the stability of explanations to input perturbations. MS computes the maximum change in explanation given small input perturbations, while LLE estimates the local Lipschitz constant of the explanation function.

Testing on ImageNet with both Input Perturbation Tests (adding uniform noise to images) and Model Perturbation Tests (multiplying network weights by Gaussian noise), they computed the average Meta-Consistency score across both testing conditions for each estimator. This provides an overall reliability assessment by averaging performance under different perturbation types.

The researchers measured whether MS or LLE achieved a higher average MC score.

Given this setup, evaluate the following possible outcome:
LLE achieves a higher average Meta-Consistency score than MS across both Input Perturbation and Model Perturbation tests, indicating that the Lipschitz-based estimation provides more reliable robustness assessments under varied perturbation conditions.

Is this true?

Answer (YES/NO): YES